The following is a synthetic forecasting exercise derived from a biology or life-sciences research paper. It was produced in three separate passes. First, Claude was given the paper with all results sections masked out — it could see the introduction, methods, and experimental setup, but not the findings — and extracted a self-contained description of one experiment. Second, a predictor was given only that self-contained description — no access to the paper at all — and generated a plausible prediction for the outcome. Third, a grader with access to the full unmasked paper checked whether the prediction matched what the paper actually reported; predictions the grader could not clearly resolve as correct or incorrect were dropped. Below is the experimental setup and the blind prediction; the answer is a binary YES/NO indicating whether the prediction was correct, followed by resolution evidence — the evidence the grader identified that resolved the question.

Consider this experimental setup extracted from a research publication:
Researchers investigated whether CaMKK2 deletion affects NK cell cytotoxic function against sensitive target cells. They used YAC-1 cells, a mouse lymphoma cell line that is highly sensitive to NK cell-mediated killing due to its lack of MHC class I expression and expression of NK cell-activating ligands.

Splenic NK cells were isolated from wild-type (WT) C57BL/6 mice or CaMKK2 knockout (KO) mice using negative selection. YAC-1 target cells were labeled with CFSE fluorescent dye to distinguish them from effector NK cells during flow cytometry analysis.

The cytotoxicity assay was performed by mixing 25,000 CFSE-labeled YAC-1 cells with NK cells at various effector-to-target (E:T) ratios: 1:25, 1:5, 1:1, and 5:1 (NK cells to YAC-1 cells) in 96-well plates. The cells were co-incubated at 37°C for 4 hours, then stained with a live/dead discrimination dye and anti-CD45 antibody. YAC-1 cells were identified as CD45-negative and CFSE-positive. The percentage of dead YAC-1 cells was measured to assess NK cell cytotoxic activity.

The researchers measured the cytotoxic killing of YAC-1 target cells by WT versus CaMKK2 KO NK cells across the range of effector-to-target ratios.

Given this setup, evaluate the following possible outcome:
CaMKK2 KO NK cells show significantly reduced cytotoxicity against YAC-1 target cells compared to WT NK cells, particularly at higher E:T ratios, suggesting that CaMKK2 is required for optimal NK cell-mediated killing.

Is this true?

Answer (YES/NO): NO